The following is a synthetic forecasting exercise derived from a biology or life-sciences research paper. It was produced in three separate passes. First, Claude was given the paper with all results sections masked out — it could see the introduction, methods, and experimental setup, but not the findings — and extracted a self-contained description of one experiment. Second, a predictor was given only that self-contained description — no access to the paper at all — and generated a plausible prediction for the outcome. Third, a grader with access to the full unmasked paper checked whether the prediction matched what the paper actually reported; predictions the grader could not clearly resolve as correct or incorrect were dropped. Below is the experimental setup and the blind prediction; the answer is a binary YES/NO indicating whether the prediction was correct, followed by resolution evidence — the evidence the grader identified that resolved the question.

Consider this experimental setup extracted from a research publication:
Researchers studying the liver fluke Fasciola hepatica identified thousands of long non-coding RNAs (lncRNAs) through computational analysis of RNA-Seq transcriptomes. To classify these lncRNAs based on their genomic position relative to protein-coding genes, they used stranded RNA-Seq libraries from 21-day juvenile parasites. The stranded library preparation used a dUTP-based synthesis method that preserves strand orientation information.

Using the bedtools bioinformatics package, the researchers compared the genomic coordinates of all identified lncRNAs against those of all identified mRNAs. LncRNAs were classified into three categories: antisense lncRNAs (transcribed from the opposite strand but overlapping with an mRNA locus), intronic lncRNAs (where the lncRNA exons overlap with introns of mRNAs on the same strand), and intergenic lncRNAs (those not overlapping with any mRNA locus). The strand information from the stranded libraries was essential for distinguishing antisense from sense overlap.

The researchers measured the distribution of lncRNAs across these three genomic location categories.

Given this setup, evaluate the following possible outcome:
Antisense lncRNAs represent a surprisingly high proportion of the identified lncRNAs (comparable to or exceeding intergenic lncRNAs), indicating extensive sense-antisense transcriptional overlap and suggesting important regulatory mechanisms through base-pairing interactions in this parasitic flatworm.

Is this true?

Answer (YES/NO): NO